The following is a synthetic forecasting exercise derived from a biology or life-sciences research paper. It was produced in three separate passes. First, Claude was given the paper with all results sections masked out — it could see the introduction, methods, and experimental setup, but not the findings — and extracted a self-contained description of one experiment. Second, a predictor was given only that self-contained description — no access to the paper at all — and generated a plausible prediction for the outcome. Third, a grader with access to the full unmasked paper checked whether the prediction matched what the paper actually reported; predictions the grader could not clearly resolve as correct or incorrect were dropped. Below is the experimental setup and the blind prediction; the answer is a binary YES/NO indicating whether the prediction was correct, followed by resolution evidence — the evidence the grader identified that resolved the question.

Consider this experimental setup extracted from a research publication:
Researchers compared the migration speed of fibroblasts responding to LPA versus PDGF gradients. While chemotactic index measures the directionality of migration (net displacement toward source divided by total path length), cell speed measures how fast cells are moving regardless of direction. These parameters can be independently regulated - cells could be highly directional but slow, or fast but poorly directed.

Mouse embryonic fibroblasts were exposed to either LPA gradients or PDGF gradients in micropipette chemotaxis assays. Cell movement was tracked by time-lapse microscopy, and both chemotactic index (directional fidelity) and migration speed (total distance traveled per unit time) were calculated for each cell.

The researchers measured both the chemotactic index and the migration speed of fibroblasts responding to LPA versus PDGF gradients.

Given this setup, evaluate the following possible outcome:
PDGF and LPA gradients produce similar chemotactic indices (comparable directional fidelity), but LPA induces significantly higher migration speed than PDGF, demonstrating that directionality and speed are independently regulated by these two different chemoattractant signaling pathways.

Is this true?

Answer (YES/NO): NO